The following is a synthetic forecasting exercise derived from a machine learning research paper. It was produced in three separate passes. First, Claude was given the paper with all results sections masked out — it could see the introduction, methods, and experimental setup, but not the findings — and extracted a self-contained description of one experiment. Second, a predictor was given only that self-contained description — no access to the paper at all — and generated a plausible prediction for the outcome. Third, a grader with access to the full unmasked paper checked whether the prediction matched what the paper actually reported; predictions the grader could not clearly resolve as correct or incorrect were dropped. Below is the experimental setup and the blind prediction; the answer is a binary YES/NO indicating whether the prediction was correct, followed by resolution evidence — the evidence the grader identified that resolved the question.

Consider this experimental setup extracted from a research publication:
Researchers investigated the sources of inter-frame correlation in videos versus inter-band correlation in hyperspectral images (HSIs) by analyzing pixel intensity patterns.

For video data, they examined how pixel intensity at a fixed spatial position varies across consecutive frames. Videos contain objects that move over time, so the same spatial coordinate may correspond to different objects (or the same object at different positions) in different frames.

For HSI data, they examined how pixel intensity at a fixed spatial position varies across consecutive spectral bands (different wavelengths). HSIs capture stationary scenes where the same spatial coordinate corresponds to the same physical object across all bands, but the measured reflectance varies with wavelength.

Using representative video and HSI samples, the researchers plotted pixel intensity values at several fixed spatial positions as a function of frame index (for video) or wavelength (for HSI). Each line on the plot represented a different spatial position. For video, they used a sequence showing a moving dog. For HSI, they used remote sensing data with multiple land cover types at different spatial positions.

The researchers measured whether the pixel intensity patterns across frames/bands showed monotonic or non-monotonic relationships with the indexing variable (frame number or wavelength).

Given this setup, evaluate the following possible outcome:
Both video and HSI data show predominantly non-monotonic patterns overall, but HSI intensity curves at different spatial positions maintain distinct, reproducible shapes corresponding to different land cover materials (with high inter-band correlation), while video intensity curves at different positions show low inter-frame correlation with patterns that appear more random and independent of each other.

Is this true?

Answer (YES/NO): NO